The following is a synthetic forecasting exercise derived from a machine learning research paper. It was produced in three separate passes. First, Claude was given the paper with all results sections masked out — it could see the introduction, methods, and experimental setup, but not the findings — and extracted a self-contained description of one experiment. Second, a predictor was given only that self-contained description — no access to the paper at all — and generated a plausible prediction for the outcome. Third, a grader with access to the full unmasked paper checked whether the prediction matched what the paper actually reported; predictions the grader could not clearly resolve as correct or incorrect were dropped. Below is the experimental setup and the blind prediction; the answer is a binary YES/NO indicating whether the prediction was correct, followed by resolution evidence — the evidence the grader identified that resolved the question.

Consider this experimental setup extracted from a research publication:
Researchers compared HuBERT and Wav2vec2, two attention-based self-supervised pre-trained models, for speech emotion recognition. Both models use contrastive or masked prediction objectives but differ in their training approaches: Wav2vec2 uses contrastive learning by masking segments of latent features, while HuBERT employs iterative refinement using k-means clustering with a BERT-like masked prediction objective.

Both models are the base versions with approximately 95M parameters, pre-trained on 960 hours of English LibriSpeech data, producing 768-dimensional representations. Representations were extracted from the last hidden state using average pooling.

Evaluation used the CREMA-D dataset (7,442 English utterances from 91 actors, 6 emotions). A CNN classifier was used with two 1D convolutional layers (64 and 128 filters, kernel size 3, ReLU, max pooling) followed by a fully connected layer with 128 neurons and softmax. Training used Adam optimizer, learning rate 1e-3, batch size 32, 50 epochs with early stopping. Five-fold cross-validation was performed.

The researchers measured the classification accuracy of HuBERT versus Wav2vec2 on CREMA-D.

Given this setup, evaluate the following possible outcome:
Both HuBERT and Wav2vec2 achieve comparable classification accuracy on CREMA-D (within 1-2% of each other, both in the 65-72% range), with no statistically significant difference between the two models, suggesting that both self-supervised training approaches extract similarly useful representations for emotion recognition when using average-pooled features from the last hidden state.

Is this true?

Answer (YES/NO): NO